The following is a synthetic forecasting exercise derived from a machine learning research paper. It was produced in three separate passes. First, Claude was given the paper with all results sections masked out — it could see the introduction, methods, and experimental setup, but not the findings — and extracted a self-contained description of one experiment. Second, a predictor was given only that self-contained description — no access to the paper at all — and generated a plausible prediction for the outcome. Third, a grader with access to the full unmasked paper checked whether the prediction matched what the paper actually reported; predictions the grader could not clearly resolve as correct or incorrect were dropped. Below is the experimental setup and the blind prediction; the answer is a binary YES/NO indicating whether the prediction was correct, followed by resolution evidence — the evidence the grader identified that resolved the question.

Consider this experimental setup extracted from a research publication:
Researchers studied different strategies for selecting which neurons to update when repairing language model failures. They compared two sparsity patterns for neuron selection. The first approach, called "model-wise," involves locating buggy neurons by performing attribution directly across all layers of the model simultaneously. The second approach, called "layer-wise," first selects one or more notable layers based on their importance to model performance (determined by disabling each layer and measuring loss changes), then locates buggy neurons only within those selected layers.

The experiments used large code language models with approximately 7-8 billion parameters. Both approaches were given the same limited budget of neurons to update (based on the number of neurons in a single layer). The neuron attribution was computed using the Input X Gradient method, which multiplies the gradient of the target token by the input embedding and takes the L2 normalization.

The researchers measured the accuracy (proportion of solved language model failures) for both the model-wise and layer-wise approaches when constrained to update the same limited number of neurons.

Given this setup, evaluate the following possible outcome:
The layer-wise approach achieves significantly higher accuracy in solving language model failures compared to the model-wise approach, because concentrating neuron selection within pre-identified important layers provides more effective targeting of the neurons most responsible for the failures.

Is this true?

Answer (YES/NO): YES